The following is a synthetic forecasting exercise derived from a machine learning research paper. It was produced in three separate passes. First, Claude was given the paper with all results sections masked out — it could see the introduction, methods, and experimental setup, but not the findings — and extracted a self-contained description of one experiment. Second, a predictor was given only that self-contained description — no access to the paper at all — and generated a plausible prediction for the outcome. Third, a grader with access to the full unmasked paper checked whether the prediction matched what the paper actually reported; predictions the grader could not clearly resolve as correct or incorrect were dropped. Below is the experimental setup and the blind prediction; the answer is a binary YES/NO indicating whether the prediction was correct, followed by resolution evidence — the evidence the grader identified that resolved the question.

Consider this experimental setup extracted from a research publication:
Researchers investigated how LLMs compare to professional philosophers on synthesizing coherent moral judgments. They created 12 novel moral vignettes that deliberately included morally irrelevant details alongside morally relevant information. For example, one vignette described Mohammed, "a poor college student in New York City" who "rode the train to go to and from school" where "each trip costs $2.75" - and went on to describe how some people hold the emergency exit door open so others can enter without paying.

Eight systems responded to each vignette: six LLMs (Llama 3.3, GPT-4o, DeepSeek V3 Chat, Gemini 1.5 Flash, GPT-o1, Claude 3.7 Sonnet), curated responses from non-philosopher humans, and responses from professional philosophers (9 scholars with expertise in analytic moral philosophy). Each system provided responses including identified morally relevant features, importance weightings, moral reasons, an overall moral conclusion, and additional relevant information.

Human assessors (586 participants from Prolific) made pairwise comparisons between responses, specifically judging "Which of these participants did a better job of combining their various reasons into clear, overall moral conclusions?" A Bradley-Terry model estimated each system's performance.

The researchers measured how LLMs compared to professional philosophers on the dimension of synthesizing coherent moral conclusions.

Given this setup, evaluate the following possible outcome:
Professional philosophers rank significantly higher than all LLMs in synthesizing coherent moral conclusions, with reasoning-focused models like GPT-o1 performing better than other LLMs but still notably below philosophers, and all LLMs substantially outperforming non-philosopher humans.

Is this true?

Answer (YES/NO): NO